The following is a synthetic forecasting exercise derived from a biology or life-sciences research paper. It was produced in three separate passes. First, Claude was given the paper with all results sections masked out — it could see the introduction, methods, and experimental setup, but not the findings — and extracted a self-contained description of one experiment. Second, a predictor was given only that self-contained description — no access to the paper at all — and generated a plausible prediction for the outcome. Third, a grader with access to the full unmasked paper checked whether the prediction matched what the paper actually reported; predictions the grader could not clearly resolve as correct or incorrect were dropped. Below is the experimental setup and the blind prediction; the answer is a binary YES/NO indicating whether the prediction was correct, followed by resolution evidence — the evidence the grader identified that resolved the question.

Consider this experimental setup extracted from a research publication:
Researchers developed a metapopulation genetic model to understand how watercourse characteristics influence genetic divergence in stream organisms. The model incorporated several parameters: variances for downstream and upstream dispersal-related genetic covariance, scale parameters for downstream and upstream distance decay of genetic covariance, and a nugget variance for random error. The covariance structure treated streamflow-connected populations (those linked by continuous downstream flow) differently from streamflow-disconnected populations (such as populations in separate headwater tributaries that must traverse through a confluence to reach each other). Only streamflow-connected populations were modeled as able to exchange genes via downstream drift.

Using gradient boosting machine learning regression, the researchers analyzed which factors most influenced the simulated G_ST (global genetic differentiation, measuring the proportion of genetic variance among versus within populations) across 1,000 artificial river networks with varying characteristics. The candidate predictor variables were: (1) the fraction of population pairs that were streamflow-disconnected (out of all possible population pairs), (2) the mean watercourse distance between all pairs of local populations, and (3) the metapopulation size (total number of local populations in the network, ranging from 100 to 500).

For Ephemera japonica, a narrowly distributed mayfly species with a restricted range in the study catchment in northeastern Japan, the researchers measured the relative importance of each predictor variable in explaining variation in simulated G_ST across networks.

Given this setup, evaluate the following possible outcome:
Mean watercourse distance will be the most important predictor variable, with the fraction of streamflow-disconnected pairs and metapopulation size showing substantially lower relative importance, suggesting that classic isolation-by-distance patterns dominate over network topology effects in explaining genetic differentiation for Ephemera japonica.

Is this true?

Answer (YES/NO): NO